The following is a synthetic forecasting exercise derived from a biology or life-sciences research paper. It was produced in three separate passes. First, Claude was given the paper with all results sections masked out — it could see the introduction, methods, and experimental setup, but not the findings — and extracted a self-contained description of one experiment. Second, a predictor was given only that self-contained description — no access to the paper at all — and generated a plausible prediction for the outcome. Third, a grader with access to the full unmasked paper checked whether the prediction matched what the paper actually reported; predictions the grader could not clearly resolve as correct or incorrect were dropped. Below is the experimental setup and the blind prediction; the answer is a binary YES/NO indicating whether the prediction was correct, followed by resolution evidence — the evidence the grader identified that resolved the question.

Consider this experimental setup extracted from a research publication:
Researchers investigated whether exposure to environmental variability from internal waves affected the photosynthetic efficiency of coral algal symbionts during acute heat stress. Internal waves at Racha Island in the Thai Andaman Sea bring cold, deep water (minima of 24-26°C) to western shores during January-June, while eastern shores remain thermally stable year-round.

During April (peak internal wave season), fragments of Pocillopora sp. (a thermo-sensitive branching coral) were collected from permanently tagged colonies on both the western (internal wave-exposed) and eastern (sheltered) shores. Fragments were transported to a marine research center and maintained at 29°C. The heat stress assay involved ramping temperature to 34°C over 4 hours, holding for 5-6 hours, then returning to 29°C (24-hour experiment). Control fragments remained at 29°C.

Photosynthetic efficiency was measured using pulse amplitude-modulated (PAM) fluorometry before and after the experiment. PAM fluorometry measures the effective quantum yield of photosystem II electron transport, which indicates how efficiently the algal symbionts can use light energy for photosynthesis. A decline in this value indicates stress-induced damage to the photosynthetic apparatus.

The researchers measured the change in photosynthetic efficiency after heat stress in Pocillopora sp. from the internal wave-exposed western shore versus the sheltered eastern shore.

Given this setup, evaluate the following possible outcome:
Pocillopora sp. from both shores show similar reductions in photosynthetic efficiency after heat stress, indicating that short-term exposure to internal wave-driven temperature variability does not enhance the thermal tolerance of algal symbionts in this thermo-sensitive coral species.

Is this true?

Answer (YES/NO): NO